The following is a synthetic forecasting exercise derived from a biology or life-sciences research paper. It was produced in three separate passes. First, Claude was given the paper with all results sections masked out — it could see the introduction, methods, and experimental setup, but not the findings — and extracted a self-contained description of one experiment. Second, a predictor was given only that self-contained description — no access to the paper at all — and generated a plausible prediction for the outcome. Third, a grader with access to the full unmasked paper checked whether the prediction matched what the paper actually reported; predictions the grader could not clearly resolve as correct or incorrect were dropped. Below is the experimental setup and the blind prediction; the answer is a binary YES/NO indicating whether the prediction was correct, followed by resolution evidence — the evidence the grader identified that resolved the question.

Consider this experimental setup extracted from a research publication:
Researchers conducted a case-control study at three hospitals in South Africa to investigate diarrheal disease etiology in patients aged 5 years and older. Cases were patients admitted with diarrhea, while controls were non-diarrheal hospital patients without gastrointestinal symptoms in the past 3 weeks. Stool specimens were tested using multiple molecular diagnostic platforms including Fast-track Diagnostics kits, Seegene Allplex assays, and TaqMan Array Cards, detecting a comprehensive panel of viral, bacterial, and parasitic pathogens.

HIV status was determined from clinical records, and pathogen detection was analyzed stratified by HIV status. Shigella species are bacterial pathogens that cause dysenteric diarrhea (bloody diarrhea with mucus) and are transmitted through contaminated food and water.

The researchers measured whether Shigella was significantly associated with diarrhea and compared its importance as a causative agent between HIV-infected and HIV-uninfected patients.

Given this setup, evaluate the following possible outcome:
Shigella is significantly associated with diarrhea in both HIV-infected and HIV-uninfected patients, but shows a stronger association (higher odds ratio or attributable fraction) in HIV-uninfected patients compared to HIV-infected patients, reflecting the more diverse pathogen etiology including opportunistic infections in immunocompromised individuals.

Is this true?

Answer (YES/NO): NO